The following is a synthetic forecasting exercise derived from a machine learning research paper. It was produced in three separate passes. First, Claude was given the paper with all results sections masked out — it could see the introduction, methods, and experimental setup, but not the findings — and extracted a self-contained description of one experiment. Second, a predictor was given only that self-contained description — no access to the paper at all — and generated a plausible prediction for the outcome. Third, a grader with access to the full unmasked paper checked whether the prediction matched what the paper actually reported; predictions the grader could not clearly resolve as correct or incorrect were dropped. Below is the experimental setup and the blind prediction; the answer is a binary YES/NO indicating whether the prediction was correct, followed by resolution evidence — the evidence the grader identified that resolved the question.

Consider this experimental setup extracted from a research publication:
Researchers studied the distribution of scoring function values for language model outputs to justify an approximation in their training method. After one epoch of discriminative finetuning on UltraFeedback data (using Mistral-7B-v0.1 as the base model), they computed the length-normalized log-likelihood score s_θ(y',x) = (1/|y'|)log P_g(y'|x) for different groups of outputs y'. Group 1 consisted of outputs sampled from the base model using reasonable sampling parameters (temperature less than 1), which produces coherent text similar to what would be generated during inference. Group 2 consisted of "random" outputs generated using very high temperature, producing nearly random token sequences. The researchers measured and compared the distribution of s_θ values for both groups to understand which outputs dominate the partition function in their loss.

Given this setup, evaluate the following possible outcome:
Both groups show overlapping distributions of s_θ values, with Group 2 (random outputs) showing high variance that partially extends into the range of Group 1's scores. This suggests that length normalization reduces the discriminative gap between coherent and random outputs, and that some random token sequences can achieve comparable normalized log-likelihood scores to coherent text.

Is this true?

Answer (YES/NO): NO